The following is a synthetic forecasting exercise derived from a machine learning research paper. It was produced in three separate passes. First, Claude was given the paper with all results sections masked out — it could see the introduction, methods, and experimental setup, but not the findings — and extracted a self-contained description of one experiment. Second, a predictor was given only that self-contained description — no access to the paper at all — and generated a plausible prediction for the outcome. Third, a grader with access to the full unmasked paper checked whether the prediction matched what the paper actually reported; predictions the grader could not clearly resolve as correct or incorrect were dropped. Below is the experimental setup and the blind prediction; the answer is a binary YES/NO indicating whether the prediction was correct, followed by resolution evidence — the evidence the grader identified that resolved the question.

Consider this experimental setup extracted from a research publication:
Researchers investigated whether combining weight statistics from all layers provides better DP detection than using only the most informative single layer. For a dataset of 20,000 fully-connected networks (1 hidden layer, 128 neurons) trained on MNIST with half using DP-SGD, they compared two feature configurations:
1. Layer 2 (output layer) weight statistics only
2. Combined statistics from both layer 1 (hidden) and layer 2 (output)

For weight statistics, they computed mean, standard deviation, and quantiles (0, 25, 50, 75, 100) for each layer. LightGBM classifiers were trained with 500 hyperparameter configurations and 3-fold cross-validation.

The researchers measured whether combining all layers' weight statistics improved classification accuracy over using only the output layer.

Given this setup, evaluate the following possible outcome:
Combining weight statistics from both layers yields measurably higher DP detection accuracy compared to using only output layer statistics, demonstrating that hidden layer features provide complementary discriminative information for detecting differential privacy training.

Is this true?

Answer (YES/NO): YES